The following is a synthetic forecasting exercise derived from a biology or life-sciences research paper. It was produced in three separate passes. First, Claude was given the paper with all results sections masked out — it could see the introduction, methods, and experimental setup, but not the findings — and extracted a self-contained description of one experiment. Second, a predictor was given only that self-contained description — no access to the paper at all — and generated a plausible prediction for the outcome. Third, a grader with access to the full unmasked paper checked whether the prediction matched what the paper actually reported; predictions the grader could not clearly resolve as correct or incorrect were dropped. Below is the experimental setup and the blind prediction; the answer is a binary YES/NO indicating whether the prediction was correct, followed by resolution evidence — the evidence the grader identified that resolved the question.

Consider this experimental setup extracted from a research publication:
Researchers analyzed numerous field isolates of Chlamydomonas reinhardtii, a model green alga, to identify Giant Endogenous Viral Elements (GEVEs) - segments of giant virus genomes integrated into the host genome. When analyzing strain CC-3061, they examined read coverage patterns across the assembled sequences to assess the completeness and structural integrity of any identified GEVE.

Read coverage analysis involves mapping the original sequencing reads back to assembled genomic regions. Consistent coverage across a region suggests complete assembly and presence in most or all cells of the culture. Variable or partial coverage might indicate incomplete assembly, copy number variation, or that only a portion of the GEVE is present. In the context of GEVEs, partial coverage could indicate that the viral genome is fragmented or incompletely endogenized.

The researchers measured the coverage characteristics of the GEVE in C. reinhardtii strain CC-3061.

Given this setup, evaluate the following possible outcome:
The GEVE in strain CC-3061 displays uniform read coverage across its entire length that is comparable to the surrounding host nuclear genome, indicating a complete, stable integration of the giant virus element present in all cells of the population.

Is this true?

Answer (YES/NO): NO